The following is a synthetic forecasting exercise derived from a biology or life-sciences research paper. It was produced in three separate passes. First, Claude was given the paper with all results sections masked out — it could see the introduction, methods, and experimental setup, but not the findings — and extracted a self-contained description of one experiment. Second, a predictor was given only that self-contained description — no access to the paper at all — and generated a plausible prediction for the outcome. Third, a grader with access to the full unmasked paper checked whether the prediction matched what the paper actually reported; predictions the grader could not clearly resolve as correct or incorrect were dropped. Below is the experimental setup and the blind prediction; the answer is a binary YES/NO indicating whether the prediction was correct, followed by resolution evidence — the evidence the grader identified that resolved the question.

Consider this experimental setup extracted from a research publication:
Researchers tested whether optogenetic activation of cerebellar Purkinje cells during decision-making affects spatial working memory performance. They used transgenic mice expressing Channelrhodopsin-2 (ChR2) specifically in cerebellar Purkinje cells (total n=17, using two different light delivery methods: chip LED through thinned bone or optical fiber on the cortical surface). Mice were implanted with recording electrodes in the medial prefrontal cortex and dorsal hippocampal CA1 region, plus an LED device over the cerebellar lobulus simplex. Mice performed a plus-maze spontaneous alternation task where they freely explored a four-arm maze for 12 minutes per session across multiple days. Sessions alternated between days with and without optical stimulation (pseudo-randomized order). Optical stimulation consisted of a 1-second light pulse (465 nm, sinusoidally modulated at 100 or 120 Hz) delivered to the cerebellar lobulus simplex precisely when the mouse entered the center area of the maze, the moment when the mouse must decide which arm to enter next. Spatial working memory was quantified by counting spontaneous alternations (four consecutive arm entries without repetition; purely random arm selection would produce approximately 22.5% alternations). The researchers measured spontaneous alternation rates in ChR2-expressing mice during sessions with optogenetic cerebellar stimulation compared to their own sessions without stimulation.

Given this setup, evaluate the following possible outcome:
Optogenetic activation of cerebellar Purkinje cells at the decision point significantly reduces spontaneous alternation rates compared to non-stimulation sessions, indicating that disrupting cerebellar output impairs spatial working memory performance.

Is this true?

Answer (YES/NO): YES